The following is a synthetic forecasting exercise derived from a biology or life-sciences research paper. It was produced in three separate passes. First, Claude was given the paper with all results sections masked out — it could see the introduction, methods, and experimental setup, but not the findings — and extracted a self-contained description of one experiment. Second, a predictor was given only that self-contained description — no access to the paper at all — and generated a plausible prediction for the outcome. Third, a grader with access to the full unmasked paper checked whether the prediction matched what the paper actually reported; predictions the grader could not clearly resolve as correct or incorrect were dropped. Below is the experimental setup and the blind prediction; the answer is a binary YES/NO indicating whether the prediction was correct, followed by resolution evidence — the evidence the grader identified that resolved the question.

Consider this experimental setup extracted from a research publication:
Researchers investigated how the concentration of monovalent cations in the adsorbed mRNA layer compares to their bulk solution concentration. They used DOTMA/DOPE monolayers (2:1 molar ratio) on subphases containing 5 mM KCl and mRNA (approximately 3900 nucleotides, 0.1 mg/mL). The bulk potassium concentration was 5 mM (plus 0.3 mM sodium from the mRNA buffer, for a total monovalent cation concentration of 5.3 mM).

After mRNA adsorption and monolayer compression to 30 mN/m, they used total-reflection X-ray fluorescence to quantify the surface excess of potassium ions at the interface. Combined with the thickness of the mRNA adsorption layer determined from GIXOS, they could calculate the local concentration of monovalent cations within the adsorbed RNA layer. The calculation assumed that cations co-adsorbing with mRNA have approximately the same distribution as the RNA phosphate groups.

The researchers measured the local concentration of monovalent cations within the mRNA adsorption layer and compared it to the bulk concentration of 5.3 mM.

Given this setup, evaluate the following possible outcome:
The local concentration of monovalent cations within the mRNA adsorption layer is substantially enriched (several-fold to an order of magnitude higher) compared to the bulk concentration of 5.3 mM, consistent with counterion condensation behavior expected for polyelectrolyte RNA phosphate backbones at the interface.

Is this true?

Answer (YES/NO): YES